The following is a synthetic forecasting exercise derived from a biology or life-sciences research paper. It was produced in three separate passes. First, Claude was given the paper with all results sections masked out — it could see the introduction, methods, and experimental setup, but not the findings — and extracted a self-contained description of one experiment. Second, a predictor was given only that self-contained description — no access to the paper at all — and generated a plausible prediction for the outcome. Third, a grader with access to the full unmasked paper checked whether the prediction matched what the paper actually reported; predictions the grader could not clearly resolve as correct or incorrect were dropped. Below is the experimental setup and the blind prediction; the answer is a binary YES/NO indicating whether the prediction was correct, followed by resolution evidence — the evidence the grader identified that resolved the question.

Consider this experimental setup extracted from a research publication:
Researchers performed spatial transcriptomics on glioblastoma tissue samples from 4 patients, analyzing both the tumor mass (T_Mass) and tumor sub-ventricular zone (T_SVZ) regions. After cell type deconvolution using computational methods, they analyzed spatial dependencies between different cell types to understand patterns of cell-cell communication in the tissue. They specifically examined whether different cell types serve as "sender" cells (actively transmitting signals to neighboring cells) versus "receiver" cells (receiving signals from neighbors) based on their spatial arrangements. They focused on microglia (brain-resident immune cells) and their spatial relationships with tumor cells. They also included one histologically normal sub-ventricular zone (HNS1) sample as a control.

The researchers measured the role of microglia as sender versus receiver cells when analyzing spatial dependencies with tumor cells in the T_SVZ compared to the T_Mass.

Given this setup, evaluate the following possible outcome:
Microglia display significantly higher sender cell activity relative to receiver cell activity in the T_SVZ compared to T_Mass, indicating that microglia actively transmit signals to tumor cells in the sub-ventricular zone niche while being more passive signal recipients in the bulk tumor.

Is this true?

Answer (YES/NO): YES